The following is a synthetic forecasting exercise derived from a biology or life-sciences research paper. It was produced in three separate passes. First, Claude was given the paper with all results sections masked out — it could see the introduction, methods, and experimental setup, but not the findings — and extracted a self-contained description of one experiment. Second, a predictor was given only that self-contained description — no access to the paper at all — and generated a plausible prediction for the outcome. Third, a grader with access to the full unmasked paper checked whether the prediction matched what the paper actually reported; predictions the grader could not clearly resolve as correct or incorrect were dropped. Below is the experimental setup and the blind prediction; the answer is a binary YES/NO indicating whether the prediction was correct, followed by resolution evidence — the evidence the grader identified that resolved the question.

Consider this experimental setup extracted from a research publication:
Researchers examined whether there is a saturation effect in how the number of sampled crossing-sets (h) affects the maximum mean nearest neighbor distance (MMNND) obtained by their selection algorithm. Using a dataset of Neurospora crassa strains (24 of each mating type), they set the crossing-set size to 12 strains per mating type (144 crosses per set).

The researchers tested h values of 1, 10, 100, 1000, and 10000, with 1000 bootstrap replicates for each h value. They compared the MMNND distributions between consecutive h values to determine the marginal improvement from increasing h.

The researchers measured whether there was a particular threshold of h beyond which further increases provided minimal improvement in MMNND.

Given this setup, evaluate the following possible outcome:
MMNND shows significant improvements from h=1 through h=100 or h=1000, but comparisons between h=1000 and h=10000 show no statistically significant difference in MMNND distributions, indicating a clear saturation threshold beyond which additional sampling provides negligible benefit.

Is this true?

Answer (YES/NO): NO